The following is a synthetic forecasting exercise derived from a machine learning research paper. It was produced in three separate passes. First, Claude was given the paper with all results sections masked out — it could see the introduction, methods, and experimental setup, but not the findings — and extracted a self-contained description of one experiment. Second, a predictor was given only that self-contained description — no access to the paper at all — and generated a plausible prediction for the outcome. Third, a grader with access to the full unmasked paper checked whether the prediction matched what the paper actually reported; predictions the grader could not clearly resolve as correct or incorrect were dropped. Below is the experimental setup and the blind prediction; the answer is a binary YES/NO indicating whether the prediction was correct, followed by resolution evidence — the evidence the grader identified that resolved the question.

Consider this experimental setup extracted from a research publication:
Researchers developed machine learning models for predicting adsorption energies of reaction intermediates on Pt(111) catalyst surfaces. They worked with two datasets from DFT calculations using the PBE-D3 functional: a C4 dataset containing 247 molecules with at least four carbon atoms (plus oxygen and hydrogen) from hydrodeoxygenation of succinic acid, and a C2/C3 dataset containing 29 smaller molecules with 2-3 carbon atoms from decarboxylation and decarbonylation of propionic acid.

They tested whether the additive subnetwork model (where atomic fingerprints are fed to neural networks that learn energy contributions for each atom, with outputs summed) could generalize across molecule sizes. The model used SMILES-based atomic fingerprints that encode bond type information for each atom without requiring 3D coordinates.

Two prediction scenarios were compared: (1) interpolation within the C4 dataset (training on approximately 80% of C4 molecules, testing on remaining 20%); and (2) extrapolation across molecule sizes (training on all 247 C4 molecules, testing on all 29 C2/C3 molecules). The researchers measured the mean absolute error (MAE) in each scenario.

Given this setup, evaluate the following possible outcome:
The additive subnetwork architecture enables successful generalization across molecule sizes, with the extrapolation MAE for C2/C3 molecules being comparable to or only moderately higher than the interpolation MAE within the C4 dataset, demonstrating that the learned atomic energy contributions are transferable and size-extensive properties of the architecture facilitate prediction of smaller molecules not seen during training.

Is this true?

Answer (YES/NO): YES